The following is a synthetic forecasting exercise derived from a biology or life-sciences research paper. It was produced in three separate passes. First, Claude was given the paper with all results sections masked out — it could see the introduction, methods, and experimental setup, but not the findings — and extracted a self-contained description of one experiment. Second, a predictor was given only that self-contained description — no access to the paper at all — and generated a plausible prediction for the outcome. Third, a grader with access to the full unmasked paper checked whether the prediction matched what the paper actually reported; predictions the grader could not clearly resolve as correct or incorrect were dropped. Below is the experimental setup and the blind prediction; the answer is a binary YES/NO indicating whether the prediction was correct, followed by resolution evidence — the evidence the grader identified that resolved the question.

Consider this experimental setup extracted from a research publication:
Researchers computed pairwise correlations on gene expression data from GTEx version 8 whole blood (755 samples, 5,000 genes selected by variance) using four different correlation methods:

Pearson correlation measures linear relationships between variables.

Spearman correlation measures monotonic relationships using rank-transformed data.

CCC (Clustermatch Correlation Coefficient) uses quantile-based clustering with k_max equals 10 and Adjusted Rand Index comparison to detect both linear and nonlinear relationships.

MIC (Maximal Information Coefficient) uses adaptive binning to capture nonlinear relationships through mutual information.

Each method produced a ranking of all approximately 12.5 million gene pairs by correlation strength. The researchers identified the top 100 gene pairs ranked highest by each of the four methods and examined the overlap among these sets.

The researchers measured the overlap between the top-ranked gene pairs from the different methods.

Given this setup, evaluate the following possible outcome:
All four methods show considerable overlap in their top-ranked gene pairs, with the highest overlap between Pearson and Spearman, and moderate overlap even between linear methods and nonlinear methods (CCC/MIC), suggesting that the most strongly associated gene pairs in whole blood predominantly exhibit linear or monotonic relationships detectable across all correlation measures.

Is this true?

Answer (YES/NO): NO